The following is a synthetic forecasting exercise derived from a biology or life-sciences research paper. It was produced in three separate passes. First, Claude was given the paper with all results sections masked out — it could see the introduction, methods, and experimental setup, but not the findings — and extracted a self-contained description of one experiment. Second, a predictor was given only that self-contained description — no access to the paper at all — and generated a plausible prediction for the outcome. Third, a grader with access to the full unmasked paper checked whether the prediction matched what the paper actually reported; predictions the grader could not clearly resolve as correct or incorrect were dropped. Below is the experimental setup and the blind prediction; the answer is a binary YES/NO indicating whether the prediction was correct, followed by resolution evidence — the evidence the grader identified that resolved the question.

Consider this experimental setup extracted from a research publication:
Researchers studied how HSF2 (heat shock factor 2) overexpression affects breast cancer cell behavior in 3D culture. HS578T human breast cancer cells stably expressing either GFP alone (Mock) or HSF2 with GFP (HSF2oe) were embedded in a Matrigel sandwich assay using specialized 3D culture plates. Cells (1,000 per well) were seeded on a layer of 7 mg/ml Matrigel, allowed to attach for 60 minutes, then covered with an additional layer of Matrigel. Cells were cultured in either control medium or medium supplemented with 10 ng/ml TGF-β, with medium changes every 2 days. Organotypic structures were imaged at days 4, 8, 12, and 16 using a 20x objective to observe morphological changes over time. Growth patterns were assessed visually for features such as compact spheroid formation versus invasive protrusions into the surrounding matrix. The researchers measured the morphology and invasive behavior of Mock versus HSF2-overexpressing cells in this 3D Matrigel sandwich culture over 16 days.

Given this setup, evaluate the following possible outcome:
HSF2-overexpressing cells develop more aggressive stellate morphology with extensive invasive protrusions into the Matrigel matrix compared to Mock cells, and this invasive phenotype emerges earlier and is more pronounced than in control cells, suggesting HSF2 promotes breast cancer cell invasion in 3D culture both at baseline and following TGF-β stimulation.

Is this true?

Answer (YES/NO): NO